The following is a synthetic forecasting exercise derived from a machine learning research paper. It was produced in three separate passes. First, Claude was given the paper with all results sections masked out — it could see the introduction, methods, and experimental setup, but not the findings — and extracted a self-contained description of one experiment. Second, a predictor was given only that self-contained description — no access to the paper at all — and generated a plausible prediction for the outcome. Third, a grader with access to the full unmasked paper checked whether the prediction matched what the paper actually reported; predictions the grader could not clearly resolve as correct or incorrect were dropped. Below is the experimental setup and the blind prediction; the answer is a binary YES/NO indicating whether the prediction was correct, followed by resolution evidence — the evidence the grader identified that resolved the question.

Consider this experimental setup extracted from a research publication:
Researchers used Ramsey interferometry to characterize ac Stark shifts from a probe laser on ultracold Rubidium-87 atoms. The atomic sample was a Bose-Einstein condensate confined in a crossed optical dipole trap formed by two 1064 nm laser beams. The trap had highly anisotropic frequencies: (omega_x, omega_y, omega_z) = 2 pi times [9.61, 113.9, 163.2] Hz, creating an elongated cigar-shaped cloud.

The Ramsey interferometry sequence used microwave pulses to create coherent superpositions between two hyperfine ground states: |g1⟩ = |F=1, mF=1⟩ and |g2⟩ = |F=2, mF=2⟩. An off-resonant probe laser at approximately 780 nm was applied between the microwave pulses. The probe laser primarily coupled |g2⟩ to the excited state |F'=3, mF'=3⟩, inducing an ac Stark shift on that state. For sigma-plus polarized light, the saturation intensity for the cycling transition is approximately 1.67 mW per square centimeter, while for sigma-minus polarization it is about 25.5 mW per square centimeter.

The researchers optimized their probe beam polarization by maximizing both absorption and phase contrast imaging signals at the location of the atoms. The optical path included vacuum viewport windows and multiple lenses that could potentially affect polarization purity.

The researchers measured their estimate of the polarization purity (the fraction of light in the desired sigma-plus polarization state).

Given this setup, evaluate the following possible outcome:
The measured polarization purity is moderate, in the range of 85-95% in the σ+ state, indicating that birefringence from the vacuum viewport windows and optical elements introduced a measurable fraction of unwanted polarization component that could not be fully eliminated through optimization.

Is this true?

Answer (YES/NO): NO